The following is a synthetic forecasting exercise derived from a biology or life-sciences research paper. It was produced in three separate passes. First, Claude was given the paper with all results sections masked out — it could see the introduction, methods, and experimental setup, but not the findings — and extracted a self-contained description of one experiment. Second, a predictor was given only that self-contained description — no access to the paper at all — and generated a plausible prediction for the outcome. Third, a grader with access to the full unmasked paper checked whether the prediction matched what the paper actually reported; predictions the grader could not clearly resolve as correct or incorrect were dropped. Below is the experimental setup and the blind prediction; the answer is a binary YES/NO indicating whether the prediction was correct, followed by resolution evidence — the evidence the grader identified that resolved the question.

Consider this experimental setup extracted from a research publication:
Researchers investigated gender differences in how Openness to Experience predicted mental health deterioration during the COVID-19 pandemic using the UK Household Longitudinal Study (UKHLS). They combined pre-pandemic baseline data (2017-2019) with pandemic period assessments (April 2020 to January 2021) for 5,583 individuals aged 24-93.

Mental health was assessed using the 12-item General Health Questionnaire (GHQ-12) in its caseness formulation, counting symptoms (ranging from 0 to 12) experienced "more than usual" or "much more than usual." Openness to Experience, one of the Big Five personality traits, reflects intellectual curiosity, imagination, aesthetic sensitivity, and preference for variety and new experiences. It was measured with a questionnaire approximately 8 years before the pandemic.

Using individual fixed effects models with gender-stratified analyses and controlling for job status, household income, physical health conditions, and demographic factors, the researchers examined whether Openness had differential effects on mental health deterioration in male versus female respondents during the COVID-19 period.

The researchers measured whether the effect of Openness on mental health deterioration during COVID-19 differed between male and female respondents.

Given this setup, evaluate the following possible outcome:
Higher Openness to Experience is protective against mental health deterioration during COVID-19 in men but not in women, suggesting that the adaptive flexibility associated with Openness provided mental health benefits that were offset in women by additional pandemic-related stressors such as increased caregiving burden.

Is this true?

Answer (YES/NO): NO